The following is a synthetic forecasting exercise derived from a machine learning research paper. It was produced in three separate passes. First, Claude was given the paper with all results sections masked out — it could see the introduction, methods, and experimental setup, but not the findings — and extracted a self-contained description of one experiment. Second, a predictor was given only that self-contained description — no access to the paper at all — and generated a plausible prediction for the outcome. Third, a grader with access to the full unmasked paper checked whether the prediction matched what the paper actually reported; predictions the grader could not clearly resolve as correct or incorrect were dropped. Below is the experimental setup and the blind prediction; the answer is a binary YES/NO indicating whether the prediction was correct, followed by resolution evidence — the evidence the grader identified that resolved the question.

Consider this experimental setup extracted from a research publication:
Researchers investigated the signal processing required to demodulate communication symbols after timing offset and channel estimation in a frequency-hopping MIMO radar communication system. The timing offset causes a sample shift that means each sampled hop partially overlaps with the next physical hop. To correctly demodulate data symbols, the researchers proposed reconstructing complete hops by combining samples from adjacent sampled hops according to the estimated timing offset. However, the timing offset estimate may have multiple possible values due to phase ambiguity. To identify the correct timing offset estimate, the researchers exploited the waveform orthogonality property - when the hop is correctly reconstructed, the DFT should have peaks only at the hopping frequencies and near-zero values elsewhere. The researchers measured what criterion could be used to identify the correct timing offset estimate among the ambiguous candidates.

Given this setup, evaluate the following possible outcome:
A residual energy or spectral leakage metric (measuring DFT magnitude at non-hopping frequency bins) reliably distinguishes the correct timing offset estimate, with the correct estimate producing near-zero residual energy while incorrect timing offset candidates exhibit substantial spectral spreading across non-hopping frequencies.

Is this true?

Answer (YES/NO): NO